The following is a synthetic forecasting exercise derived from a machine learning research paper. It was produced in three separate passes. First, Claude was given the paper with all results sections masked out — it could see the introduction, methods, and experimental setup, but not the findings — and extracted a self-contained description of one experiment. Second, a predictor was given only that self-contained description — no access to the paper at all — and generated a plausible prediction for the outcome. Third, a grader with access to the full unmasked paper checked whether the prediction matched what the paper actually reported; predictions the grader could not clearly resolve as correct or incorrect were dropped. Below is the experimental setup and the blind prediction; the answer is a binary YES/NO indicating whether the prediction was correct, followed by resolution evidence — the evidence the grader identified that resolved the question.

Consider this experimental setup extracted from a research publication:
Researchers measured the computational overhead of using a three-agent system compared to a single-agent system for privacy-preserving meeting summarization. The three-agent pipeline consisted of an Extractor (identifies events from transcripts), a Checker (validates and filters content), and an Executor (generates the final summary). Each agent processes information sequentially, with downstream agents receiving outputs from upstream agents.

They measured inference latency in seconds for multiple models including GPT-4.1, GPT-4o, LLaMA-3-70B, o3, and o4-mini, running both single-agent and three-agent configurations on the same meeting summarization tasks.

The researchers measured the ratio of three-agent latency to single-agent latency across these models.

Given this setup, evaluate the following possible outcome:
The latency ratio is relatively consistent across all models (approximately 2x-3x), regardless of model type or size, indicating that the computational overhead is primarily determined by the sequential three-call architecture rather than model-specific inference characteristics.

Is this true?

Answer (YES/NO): NO